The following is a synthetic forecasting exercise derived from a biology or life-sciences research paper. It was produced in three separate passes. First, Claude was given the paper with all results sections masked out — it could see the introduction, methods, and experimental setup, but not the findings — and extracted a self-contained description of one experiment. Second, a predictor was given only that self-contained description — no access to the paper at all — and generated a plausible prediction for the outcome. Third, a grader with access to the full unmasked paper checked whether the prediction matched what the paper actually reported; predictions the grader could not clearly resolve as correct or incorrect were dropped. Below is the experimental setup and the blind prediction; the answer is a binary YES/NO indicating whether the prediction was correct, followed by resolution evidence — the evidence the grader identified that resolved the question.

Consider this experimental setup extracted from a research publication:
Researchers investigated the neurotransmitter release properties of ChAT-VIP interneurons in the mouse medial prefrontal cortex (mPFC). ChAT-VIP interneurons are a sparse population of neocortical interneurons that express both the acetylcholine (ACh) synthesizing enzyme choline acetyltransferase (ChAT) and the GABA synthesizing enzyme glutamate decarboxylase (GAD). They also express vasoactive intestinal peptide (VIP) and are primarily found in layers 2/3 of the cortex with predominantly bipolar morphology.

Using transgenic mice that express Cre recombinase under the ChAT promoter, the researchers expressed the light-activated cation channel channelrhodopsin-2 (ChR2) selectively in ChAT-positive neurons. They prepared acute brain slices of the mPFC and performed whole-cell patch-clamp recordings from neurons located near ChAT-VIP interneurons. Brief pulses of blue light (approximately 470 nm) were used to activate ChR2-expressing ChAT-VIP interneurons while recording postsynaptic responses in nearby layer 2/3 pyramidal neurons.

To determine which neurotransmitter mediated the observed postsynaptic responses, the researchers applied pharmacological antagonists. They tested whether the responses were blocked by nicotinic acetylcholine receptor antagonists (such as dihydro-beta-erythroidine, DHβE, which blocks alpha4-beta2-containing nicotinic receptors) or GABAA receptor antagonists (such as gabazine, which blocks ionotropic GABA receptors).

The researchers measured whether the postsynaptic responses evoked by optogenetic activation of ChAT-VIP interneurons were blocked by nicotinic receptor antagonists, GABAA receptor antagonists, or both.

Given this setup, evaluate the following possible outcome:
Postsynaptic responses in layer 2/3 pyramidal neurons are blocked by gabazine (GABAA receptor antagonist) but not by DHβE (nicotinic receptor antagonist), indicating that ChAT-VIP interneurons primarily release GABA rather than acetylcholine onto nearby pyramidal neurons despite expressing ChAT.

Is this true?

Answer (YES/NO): NO